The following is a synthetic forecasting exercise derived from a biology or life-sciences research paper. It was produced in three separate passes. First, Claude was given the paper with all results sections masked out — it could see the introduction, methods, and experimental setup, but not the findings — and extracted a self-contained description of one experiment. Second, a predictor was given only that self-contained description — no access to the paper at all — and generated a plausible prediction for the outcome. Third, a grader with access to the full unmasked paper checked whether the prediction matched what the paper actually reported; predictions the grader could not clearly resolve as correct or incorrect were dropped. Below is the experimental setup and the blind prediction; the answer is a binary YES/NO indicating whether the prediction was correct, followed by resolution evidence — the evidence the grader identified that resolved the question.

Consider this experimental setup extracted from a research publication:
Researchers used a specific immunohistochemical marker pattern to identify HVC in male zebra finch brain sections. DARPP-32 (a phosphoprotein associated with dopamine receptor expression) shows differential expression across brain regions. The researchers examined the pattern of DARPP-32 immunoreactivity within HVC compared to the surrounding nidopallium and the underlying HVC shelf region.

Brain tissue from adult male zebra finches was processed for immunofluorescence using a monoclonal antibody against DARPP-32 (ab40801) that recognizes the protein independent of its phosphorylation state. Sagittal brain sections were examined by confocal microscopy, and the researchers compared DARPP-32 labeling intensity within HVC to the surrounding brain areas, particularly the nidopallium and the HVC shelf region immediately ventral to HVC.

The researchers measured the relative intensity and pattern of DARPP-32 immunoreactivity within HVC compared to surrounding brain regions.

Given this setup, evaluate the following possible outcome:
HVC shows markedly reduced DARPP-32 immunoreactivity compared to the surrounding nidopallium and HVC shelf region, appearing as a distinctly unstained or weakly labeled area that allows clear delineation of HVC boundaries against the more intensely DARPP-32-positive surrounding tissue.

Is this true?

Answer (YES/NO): YES